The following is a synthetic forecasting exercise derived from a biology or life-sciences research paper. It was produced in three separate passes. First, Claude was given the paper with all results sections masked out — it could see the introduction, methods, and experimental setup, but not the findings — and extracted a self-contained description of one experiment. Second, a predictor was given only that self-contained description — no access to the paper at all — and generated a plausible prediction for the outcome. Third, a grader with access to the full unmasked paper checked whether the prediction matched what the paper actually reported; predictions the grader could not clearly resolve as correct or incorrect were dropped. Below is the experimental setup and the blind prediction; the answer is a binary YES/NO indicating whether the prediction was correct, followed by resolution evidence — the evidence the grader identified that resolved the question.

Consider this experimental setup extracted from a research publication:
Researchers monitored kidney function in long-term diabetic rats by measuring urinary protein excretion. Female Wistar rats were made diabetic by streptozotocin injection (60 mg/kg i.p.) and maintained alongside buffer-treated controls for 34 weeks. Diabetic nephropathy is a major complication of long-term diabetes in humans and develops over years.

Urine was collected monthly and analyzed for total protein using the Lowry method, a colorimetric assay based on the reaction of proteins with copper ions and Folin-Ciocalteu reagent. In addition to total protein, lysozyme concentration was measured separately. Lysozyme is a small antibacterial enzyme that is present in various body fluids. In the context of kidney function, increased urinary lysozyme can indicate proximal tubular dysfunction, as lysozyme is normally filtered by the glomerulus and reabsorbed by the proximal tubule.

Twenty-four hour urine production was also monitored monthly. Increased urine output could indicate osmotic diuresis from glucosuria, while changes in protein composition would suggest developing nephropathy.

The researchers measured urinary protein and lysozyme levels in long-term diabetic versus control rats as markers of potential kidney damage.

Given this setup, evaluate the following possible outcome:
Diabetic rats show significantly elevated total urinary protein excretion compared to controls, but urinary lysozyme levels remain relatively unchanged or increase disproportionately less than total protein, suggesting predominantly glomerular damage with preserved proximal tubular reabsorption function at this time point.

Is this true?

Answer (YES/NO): NO